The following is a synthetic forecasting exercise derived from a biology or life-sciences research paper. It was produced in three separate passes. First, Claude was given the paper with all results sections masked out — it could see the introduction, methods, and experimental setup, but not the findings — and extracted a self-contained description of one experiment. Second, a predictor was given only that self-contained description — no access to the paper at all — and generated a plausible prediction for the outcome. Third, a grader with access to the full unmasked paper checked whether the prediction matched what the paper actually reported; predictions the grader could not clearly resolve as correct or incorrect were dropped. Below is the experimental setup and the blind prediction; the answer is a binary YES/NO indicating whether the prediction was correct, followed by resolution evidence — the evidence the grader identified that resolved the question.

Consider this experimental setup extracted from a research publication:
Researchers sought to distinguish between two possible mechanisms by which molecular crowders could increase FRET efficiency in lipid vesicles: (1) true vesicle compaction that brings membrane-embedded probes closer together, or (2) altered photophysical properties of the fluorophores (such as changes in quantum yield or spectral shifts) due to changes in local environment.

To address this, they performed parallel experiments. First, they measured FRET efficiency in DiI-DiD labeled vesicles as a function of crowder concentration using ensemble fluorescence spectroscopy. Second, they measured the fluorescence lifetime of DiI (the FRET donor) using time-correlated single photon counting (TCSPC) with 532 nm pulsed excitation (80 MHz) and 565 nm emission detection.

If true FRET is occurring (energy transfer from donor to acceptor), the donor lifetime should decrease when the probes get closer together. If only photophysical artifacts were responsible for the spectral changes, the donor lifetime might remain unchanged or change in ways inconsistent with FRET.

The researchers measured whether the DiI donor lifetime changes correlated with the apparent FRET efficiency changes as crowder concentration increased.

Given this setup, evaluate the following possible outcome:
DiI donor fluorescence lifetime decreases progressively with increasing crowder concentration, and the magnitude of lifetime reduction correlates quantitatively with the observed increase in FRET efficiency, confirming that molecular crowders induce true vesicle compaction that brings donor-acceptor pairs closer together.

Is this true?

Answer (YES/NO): YES